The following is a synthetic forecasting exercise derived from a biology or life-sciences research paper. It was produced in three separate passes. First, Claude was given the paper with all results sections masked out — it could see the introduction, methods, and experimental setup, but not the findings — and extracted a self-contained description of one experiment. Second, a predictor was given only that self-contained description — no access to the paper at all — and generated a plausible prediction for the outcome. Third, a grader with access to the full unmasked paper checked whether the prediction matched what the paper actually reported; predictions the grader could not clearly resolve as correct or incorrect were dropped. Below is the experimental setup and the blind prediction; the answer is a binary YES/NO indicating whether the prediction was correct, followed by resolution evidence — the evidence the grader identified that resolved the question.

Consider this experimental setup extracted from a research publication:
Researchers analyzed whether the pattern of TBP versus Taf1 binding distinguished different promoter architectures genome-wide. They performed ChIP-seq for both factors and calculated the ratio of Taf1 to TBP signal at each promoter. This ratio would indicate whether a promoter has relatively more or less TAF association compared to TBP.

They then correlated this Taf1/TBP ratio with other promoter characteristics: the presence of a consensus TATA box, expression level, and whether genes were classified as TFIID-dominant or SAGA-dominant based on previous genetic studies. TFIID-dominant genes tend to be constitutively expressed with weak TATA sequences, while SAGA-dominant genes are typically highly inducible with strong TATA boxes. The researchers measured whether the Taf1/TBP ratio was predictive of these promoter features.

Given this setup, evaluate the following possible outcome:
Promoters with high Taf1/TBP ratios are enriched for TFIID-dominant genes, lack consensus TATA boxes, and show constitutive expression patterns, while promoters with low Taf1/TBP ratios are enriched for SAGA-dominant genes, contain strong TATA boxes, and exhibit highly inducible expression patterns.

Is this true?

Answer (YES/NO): YES